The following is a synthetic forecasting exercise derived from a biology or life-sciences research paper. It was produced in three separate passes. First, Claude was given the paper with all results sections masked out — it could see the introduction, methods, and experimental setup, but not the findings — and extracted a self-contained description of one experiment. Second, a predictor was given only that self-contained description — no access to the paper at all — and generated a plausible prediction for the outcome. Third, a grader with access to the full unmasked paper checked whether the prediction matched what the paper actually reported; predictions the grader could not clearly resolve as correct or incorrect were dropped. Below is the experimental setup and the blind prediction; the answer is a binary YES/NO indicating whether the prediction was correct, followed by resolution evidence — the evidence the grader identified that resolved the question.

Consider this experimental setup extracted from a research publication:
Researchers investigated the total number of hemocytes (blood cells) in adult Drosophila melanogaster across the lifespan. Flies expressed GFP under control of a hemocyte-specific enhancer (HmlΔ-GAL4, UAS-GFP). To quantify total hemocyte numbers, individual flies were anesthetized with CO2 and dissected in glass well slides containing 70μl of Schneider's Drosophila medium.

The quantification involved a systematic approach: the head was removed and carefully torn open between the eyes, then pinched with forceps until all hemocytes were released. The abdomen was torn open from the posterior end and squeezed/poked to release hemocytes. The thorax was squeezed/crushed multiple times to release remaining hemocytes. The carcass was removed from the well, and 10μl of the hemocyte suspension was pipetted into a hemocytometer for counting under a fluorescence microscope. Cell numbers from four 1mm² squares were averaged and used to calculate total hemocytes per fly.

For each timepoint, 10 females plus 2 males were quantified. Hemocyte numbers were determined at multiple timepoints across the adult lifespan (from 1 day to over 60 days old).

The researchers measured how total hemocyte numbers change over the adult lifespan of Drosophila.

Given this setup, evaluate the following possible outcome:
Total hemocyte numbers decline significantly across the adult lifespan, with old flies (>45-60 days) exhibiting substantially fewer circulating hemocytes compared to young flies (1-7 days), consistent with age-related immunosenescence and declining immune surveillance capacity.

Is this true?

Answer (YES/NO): YES